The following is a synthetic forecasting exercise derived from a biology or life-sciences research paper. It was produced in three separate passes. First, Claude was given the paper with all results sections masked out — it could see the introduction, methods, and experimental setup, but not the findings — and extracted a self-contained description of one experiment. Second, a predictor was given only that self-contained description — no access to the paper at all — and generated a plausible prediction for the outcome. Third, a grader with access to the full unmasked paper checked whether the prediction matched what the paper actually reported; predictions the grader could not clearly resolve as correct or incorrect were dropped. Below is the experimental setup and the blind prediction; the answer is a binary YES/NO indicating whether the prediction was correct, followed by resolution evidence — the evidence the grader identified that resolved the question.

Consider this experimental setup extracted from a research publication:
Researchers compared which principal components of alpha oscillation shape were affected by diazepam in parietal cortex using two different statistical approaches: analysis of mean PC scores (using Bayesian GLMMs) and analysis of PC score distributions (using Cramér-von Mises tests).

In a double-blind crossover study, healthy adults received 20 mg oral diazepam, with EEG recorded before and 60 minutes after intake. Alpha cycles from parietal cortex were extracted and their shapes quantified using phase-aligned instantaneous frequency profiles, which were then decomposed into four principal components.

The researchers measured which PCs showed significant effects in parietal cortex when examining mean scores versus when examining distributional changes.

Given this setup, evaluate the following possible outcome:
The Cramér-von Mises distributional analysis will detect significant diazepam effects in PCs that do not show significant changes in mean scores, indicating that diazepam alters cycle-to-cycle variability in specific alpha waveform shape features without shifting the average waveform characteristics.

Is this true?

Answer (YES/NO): YES